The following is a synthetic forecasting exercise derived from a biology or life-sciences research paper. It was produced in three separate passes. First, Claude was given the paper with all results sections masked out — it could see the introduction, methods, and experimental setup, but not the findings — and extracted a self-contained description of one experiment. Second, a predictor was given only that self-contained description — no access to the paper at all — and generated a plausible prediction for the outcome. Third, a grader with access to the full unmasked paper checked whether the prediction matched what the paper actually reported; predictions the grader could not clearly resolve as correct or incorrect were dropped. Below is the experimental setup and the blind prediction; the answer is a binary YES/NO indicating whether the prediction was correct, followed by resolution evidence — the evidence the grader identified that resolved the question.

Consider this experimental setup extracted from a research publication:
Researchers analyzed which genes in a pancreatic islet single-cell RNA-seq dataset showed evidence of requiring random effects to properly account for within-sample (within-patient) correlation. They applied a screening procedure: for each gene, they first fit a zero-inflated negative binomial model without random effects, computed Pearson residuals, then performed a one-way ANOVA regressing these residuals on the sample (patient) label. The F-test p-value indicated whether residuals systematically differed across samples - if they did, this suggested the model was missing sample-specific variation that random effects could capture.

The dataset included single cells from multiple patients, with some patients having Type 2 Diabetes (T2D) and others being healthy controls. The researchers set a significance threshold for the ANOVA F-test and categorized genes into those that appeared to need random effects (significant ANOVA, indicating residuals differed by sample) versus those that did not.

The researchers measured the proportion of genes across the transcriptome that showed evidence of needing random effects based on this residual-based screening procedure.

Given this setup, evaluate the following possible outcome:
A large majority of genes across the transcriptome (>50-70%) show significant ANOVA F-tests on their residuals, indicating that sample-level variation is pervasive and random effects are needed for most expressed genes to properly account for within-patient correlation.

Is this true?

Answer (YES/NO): YES